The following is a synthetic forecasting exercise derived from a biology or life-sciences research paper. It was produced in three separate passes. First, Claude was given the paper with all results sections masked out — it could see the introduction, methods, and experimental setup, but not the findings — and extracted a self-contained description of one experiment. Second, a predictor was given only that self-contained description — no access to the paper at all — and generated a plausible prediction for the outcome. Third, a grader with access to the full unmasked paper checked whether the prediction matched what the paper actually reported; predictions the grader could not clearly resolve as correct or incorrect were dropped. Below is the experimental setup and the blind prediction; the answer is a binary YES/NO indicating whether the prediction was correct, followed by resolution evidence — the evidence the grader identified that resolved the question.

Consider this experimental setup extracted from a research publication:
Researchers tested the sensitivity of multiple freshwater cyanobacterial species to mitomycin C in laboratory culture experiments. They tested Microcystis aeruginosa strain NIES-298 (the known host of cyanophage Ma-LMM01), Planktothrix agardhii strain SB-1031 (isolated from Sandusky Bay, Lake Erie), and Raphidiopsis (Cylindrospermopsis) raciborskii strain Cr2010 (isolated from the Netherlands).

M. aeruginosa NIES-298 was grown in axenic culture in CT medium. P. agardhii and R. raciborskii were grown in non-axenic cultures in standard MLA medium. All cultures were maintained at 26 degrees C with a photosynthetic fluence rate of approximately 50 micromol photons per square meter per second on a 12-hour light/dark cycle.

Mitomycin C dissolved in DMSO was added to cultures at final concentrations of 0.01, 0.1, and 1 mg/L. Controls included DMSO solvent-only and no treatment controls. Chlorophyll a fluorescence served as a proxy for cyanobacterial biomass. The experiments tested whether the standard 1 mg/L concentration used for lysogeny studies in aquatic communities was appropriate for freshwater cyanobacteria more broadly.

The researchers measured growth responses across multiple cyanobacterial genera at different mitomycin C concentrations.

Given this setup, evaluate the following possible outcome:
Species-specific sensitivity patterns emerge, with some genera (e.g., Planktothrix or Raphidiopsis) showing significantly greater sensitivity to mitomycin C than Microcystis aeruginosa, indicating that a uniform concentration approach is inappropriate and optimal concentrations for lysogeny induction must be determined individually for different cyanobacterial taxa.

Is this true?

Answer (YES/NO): NO